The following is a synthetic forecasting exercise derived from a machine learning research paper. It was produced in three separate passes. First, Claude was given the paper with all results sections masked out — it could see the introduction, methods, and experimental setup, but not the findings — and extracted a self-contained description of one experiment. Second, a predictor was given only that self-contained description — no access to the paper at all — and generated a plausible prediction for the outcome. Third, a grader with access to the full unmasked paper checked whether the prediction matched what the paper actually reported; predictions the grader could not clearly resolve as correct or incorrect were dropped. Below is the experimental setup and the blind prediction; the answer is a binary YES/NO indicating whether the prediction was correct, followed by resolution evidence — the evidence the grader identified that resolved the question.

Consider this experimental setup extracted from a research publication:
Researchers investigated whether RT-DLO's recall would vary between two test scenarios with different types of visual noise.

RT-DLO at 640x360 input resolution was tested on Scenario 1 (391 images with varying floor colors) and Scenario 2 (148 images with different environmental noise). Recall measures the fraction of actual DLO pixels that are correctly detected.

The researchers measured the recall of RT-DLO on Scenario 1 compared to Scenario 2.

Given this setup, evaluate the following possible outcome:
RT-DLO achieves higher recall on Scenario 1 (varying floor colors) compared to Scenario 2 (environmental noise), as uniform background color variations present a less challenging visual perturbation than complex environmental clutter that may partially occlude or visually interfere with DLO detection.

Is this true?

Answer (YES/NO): YES